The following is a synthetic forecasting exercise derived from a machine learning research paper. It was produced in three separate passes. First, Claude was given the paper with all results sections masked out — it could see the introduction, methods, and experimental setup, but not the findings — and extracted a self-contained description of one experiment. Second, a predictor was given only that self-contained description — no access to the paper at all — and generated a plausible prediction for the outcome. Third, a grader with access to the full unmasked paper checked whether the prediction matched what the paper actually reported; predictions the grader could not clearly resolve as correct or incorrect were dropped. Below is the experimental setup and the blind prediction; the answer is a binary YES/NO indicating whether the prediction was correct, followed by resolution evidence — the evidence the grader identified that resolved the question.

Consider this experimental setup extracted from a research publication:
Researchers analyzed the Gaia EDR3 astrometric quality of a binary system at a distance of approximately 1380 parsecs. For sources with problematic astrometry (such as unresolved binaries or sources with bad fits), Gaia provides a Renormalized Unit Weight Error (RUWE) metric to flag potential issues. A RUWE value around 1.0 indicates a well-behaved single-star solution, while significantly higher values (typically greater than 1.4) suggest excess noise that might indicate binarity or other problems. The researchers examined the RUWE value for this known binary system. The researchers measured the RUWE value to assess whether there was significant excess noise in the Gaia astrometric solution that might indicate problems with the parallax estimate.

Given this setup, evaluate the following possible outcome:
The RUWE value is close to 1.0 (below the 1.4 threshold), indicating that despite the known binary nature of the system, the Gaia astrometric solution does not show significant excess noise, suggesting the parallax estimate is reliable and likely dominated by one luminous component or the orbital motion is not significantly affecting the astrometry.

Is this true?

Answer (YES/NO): YES